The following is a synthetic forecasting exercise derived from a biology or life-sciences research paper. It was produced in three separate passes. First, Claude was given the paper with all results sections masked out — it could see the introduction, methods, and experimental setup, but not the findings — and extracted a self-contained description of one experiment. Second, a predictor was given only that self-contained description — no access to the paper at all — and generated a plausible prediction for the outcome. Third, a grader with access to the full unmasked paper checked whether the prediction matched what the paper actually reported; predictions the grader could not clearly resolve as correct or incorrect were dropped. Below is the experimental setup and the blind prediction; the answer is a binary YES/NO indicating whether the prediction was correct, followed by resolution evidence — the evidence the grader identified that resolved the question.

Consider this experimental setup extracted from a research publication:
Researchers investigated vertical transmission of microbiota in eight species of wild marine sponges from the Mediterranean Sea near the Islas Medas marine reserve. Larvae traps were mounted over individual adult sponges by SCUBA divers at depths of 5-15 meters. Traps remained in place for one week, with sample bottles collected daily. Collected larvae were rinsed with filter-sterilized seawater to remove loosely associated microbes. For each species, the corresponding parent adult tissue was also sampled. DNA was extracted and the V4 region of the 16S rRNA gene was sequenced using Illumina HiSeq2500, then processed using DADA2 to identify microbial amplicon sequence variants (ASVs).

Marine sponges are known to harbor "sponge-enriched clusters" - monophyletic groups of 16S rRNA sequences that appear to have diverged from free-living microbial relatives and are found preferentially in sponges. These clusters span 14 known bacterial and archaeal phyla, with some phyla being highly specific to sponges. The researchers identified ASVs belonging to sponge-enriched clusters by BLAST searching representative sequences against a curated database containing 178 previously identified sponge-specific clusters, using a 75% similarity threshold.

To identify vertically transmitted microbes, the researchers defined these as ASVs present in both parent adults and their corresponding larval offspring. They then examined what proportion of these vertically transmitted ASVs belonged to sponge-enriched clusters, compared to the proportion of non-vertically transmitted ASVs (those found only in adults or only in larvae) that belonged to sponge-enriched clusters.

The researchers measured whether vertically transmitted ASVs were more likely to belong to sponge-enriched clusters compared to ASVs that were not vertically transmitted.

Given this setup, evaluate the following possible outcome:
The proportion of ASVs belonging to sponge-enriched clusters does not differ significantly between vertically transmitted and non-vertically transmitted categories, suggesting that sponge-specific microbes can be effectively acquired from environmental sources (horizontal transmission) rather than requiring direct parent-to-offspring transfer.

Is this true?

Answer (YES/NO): NO